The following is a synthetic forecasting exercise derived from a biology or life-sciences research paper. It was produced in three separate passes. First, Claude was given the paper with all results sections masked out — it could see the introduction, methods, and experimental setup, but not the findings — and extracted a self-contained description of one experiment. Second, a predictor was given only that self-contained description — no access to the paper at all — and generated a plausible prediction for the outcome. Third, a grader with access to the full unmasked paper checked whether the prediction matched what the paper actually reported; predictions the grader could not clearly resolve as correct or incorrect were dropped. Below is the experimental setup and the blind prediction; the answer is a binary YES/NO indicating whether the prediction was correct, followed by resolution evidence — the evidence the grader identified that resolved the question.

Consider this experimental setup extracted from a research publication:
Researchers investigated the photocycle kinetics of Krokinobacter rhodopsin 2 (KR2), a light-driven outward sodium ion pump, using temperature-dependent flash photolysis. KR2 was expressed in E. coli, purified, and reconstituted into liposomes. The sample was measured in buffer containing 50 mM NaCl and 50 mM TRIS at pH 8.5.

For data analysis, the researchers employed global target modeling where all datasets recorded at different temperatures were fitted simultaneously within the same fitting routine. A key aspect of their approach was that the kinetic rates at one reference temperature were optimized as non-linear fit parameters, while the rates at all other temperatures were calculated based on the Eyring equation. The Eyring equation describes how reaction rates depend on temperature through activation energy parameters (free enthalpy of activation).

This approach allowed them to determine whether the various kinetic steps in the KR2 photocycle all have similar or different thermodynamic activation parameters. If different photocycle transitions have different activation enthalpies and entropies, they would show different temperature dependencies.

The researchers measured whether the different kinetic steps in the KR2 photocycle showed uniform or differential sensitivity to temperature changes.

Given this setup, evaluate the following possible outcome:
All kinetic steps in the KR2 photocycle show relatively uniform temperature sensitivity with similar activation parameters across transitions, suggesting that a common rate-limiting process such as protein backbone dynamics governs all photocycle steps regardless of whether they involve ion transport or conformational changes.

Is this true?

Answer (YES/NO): NO